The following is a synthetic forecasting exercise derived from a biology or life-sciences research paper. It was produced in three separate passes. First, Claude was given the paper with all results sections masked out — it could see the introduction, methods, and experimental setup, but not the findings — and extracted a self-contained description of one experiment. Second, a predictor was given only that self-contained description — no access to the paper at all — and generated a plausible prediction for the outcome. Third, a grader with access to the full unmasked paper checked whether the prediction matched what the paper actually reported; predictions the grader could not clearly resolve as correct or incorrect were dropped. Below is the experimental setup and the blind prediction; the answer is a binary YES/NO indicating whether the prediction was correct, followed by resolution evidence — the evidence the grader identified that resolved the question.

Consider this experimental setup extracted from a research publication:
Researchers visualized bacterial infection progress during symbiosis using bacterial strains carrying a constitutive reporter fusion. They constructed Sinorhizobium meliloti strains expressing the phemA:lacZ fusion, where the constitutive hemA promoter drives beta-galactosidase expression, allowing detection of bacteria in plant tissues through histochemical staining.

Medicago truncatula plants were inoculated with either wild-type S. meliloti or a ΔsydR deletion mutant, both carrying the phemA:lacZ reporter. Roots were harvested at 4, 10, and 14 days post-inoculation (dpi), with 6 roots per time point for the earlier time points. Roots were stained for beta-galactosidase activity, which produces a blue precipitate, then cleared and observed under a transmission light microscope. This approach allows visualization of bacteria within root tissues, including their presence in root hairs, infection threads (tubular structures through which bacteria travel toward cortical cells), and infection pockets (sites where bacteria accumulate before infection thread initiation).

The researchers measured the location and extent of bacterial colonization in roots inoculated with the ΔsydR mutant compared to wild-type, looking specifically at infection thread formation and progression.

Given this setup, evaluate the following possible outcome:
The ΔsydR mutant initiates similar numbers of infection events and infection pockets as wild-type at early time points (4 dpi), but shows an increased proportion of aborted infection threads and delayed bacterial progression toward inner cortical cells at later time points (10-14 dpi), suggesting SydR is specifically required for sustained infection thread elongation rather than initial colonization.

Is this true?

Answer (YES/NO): NO